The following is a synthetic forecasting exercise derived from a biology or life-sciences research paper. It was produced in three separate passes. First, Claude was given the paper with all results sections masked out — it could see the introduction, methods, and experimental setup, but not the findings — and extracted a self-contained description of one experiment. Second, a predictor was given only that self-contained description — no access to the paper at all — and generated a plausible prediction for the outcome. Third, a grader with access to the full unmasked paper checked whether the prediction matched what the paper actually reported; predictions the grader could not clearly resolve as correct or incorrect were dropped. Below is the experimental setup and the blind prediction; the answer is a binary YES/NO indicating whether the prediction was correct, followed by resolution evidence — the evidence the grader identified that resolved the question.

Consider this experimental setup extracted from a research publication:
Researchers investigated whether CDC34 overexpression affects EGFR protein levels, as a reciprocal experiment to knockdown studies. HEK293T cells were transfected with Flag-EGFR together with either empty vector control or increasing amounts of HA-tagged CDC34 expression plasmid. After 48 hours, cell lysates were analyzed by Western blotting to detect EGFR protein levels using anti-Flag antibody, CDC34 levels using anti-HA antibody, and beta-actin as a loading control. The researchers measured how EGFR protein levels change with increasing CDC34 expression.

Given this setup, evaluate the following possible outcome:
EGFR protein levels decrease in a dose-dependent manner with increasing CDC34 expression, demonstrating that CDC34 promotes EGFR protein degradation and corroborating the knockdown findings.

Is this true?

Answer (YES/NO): NO